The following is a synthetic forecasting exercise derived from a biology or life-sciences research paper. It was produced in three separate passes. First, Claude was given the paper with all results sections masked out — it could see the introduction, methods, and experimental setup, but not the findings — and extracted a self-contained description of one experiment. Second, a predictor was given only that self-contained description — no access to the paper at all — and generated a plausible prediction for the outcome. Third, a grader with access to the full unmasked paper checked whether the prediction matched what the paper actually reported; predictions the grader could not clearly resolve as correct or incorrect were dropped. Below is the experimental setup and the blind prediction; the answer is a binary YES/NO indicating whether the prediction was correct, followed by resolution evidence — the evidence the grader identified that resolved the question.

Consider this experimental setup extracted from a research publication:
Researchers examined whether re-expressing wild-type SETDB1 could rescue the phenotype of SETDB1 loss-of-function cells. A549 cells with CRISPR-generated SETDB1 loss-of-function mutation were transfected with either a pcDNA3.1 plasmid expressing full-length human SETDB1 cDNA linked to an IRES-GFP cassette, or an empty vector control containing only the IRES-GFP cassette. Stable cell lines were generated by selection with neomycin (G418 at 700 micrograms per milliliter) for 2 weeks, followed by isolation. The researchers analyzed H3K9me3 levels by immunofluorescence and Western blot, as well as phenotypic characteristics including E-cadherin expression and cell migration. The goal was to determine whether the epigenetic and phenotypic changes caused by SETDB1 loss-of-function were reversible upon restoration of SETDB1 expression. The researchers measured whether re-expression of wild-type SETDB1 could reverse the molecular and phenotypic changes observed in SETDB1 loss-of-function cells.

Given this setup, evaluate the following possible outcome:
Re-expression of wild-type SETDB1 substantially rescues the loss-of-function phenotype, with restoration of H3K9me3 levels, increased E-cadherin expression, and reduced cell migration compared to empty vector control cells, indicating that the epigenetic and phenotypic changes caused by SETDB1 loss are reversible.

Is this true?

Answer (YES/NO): NO